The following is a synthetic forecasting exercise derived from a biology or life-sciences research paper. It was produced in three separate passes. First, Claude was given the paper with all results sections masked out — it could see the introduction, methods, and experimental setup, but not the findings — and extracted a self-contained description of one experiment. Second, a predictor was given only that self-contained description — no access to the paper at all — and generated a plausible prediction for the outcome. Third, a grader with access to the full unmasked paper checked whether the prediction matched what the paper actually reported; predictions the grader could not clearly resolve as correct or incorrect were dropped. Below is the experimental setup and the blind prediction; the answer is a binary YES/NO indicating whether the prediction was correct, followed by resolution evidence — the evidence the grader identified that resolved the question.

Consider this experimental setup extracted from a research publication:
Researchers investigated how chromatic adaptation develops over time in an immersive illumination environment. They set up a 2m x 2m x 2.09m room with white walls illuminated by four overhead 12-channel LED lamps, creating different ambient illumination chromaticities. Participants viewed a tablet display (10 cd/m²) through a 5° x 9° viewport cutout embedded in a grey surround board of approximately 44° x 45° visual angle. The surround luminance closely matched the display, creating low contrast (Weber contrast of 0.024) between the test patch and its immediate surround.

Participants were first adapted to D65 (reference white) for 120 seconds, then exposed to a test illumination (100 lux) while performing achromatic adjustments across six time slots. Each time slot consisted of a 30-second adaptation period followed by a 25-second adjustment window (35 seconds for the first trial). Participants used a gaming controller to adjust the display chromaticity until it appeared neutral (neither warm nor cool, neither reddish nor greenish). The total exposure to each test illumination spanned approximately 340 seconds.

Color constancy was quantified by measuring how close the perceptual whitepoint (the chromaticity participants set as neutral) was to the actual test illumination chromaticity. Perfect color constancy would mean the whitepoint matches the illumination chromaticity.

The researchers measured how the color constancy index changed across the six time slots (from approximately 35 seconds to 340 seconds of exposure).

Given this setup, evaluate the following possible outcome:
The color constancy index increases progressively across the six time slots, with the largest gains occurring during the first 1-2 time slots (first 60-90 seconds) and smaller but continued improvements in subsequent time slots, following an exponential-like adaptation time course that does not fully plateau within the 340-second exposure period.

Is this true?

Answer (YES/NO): YES